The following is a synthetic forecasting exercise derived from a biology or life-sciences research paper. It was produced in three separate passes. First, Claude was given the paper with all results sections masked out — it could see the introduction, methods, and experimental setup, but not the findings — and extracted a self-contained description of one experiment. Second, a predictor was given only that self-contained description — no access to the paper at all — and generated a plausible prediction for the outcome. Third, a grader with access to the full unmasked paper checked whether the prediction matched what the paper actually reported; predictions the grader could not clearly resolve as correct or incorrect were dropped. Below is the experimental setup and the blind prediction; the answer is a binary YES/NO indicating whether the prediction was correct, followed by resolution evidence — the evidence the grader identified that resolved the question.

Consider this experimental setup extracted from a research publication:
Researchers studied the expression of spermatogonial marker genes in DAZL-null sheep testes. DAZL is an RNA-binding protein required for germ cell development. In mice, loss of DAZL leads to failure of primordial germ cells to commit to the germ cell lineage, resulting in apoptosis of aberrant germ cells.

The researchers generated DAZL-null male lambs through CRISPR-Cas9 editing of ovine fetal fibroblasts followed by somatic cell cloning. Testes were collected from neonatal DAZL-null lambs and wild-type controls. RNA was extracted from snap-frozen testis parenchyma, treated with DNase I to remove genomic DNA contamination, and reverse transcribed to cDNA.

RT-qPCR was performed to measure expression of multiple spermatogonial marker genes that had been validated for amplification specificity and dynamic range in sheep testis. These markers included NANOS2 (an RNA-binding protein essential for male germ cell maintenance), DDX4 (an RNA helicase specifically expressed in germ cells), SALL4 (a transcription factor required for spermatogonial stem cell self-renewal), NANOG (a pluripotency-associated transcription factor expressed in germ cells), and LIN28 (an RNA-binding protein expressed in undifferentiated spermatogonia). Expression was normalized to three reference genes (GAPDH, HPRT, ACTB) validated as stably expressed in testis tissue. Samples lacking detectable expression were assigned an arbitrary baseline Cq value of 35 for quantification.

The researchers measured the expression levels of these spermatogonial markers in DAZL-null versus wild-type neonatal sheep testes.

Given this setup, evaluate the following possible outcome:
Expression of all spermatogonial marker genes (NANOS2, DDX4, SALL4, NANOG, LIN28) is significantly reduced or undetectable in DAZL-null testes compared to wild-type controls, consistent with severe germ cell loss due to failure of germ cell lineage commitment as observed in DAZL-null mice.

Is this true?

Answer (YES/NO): YES